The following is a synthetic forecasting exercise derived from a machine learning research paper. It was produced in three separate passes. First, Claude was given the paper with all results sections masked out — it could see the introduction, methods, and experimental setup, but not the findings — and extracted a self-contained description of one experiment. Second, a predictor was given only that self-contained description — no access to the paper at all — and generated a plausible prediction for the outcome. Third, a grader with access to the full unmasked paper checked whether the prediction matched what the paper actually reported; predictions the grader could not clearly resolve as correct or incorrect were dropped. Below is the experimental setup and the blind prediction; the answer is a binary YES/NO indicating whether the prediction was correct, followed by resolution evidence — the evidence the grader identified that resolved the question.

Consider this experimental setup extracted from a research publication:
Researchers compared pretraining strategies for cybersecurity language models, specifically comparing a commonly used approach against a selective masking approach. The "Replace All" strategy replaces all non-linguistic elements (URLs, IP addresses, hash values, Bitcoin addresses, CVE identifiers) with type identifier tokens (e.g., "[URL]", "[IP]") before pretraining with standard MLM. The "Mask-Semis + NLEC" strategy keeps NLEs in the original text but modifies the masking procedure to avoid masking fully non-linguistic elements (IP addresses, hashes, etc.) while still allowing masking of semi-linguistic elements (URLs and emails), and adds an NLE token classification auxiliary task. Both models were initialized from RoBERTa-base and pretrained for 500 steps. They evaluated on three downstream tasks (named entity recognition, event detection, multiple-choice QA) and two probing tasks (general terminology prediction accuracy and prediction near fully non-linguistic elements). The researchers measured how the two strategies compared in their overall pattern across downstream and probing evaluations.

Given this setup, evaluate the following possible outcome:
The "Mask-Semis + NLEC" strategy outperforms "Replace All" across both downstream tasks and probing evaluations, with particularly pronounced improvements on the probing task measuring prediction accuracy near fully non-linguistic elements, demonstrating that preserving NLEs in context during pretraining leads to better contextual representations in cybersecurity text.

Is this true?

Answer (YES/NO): NO